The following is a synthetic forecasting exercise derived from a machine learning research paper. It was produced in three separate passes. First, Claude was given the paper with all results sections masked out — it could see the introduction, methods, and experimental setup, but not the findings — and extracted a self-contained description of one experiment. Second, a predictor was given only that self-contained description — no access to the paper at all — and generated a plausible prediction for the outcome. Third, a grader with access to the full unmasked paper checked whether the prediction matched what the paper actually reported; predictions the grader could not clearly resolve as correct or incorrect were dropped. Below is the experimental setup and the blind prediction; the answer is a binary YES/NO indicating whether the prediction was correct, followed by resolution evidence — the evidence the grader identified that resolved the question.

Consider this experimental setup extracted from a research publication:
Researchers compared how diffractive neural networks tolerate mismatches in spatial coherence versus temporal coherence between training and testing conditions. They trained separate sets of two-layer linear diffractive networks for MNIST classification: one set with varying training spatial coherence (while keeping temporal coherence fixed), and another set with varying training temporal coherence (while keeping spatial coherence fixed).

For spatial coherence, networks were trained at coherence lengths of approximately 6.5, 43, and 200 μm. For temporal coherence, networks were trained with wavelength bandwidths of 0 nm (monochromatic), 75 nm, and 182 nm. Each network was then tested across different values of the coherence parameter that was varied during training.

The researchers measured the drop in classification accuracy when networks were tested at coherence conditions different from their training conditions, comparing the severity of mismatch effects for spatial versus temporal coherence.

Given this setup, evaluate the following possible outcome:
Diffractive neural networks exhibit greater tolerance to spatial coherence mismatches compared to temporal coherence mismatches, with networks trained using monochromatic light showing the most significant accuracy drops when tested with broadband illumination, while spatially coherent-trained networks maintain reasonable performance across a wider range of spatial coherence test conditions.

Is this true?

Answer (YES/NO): NO